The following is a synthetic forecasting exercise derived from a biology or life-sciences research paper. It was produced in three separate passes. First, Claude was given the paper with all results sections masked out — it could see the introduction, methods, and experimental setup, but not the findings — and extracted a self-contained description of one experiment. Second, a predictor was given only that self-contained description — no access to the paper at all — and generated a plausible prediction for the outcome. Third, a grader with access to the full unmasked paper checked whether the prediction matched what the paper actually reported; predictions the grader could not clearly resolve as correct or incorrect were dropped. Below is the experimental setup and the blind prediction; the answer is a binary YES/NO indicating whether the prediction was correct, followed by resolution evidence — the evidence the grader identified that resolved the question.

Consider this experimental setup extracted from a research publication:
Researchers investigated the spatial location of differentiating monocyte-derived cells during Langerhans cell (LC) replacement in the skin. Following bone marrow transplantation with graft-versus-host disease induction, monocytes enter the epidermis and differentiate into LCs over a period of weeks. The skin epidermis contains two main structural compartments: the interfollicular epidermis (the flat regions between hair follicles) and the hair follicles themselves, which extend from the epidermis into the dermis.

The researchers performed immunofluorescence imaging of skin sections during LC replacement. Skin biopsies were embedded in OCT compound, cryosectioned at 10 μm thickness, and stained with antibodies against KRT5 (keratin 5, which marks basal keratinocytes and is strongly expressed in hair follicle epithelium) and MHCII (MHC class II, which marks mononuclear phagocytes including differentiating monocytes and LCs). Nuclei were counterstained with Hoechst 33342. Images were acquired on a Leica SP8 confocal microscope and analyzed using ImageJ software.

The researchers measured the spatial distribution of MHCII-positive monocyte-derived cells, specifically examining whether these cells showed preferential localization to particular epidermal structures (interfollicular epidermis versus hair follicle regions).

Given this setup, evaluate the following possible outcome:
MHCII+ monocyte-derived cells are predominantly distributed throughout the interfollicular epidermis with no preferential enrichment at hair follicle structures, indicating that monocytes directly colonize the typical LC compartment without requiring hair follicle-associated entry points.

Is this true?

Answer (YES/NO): NO